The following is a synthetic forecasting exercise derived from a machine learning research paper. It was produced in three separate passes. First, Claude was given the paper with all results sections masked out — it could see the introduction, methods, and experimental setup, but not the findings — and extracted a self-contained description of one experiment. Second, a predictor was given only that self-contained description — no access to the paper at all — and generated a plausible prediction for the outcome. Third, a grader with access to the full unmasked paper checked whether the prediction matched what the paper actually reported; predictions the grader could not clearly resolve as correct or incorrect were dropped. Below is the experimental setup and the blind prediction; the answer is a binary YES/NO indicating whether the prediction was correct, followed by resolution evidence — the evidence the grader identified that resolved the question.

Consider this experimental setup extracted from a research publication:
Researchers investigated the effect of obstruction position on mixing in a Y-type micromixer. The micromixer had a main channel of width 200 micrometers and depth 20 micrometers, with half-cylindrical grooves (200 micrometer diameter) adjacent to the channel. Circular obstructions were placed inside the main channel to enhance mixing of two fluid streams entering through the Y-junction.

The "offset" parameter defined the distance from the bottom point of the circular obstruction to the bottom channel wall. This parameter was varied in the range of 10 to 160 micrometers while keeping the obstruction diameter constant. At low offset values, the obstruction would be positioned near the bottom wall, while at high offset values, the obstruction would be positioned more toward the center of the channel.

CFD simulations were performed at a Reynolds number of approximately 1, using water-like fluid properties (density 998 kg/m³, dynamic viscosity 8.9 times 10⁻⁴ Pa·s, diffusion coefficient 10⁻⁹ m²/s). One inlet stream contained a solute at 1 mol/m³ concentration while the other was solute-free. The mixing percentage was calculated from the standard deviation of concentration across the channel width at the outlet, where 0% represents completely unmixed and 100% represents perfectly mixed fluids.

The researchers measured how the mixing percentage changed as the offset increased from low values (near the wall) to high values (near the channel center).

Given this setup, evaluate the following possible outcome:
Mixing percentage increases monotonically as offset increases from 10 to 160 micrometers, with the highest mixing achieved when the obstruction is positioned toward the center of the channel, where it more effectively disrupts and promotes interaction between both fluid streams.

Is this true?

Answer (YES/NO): NO